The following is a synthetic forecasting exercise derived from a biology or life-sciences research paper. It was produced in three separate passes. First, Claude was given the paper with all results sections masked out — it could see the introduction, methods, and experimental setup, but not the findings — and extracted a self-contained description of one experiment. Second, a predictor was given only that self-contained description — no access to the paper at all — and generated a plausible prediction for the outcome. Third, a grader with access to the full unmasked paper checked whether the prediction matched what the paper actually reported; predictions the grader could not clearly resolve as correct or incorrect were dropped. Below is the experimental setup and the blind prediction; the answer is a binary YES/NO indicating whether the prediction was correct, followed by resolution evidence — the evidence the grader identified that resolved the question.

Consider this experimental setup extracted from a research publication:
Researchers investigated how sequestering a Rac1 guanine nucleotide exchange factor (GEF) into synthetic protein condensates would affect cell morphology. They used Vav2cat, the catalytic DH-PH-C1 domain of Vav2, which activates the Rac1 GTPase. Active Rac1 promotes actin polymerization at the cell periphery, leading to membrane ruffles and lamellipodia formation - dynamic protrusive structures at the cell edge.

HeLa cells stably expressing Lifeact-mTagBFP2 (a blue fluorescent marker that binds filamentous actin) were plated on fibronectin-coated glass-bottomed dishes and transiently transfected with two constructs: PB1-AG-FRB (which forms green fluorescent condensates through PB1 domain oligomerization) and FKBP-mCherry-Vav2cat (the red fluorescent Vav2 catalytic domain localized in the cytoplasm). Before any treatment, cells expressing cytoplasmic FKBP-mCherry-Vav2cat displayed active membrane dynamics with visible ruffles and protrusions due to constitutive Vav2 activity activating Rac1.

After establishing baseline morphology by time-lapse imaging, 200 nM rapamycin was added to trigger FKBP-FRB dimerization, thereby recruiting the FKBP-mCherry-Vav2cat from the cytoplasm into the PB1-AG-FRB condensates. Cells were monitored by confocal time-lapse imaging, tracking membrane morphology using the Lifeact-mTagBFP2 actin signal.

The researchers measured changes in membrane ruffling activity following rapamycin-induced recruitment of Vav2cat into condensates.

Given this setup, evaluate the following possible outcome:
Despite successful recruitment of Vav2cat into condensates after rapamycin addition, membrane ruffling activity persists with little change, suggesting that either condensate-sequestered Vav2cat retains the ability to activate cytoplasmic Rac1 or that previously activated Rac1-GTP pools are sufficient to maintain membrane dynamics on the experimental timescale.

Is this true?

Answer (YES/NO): NO